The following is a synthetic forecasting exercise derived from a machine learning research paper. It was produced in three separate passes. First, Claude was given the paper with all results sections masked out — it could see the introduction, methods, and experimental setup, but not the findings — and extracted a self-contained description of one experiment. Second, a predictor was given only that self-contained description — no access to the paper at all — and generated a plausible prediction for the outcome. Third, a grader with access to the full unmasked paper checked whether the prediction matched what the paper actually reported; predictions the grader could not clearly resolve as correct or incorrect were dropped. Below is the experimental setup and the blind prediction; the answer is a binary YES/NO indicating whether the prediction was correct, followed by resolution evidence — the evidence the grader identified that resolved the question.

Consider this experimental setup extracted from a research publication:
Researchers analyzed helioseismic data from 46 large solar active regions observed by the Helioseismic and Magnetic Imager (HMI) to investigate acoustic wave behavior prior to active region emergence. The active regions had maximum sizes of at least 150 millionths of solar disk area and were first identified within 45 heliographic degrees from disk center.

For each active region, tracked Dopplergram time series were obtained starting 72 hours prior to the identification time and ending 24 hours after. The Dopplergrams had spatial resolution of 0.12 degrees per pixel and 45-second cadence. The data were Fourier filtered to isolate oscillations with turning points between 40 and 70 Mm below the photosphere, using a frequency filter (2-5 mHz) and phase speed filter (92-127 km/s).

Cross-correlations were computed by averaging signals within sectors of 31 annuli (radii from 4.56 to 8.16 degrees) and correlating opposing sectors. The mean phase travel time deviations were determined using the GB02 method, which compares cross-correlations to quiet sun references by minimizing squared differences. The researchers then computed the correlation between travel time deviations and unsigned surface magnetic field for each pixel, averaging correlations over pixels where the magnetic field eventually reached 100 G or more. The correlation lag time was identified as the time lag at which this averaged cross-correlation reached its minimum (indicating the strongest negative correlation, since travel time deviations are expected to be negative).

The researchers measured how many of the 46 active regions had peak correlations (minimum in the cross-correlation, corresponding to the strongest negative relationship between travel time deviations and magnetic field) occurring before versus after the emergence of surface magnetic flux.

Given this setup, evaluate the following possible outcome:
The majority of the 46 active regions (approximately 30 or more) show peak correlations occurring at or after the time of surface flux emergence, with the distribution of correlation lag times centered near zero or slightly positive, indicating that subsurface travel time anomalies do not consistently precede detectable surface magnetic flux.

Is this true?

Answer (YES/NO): NO